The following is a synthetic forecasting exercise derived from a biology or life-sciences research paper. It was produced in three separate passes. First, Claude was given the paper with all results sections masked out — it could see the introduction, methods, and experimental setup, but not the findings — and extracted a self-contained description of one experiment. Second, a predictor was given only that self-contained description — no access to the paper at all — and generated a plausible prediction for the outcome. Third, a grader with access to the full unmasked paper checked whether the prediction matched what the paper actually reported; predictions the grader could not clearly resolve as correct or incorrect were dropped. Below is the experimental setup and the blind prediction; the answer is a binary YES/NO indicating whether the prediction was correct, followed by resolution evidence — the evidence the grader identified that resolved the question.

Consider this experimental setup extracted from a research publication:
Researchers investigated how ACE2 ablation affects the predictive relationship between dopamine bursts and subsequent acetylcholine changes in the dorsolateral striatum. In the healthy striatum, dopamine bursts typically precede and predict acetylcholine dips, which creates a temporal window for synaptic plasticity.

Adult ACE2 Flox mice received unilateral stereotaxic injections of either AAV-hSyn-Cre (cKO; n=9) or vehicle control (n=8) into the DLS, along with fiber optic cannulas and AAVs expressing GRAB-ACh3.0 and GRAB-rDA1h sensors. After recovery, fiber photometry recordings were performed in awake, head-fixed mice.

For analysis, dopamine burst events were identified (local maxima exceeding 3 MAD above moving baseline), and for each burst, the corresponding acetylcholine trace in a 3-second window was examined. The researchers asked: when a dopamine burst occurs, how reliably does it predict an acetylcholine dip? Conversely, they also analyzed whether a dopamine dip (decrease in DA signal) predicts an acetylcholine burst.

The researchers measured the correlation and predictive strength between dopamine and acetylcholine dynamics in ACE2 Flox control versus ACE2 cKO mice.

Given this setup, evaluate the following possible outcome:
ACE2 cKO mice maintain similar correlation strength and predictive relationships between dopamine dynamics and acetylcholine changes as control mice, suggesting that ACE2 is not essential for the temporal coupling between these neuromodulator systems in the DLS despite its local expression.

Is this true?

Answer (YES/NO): NO